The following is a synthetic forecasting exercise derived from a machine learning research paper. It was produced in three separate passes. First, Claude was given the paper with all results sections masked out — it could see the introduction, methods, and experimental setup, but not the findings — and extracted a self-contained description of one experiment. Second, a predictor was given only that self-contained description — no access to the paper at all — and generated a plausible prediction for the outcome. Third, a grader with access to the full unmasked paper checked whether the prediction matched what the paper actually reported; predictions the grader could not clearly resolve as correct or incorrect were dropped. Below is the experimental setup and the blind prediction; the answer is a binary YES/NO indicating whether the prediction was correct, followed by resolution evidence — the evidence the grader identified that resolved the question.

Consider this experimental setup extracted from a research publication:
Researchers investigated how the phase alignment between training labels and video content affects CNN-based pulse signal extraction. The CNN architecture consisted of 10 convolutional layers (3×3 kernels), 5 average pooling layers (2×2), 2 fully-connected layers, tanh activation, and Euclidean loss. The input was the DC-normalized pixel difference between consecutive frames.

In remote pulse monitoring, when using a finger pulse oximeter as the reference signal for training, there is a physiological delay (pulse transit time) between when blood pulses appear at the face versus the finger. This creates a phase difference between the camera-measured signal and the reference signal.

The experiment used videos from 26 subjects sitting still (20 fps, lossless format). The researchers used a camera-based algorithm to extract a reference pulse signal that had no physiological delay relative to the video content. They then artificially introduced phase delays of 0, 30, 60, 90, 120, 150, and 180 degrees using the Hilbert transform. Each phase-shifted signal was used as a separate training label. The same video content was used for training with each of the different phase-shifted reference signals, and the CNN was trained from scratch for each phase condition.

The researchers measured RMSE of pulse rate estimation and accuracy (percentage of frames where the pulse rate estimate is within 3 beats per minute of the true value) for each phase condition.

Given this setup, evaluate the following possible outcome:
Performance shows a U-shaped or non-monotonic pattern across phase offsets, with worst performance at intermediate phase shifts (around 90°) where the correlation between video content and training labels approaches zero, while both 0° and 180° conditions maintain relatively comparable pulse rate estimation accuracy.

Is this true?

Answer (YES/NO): YES